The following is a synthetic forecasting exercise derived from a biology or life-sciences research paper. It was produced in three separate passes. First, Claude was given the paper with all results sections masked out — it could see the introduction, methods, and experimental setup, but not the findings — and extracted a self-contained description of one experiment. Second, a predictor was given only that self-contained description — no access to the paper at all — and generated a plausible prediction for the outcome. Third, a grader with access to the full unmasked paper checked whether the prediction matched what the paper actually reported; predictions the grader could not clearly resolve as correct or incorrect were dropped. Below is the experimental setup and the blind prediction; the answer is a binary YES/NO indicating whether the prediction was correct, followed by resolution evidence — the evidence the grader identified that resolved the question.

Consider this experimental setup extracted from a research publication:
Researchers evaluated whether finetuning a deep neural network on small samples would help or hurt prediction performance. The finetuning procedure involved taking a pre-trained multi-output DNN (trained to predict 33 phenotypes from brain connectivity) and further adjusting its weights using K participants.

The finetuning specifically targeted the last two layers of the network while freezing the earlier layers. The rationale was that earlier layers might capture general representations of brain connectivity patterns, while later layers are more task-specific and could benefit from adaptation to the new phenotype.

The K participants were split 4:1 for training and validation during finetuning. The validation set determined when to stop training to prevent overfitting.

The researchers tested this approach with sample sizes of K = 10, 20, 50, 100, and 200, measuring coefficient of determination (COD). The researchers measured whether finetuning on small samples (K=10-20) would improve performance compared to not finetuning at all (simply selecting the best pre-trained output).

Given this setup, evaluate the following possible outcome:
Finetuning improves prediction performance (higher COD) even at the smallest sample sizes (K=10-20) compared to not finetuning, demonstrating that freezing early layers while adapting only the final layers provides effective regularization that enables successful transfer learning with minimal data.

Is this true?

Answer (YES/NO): NO